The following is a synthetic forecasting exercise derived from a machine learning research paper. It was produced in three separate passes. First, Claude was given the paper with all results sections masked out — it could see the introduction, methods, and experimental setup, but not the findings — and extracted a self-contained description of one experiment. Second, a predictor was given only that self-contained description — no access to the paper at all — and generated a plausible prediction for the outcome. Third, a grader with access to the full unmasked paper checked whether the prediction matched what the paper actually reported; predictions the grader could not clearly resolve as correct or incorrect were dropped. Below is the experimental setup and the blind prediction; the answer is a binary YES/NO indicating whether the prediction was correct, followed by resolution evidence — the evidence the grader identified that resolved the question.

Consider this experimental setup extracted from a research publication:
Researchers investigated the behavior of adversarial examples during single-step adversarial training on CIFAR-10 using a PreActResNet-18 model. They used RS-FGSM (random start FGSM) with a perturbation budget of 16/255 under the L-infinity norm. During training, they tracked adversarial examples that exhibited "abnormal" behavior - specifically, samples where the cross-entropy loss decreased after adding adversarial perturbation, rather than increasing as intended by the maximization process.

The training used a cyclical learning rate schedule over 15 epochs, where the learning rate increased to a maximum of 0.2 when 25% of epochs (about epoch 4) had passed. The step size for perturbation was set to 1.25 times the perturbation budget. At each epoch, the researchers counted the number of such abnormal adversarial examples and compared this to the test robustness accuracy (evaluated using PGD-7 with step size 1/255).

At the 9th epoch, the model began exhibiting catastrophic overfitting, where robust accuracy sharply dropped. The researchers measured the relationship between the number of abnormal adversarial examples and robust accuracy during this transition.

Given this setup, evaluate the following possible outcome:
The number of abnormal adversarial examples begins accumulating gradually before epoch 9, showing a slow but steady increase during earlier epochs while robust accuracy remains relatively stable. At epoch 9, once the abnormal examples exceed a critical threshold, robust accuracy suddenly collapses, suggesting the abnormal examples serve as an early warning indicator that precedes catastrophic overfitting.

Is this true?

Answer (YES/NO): NO